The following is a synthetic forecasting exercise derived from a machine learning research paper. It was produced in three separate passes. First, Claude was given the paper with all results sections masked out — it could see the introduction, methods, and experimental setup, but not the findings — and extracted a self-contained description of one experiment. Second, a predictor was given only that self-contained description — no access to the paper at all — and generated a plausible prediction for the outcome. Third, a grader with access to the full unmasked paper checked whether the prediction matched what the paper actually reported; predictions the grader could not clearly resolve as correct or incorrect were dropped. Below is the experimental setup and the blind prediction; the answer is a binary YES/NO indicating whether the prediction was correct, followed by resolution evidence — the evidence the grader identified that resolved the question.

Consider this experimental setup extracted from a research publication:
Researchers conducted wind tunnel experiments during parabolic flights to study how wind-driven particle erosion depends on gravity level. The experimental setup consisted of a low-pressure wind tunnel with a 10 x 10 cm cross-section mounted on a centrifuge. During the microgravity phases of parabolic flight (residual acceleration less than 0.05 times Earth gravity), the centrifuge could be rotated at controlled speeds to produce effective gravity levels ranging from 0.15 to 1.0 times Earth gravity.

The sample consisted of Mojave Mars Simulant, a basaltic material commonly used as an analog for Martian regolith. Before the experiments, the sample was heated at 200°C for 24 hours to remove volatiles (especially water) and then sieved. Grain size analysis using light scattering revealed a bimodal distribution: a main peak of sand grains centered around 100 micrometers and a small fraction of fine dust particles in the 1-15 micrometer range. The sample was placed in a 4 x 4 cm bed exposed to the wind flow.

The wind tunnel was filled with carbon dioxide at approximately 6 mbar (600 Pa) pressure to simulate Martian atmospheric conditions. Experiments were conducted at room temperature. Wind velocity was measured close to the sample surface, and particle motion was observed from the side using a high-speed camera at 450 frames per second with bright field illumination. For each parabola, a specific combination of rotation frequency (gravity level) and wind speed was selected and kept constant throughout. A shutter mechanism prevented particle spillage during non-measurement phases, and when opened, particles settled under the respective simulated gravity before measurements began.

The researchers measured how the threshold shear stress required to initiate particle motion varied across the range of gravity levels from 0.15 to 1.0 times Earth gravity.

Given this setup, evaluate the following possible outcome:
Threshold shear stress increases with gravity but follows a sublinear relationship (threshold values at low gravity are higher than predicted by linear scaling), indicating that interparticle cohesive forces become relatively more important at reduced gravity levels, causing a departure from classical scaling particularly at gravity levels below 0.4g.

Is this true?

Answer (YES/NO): NO